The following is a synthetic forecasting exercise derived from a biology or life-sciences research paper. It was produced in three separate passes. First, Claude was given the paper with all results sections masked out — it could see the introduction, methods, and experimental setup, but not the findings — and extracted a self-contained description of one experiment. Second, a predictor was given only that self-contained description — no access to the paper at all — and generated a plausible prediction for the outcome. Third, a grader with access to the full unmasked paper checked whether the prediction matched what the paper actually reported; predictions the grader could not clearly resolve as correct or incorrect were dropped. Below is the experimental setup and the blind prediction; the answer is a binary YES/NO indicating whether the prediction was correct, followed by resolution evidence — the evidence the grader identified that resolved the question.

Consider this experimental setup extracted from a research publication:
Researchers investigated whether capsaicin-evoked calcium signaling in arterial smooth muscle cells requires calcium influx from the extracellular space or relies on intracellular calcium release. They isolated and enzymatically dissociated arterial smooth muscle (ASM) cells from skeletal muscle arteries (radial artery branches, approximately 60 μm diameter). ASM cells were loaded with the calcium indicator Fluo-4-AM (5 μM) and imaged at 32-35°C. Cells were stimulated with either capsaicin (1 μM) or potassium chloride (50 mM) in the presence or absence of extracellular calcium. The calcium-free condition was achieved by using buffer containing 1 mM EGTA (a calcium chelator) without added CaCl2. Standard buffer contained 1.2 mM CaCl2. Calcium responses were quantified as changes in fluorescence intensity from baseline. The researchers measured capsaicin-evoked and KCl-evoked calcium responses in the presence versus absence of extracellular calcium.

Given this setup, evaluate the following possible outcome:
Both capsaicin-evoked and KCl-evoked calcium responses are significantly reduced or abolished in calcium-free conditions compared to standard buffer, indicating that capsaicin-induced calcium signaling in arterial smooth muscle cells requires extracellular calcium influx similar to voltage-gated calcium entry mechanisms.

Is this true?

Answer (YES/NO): YES